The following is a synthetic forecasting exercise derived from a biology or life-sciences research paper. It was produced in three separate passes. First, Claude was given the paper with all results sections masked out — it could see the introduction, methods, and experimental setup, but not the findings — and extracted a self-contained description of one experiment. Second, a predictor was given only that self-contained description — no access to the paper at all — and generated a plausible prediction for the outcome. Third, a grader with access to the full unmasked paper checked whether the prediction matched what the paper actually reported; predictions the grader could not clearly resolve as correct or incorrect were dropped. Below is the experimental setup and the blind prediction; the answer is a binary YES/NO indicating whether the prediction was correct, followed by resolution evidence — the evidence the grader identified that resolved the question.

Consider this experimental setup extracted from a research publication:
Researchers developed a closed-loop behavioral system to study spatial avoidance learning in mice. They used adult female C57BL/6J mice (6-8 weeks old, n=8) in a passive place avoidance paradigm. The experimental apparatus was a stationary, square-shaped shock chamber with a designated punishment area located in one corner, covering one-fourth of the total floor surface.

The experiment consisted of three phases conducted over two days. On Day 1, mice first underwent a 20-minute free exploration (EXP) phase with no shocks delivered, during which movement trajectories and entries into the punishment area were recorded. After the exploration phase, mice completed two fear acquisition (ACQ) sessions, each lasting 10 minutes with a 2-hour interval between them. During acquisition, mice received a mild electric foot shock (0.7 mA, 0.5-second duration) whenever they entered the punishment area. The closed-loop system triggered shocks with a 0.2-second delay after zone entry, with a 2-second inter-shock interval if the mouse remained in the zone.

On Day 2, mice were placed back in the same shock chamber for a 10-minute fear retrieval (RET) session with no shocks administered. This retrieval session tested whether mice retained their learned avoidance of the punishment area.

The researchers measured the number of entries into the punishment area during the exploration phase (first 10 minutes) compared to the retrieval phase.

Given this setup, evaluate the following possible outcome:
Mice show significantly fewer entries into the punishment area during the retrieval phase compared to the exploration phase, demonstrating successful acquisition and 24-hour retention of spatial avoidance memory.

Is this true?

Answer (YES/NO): YES